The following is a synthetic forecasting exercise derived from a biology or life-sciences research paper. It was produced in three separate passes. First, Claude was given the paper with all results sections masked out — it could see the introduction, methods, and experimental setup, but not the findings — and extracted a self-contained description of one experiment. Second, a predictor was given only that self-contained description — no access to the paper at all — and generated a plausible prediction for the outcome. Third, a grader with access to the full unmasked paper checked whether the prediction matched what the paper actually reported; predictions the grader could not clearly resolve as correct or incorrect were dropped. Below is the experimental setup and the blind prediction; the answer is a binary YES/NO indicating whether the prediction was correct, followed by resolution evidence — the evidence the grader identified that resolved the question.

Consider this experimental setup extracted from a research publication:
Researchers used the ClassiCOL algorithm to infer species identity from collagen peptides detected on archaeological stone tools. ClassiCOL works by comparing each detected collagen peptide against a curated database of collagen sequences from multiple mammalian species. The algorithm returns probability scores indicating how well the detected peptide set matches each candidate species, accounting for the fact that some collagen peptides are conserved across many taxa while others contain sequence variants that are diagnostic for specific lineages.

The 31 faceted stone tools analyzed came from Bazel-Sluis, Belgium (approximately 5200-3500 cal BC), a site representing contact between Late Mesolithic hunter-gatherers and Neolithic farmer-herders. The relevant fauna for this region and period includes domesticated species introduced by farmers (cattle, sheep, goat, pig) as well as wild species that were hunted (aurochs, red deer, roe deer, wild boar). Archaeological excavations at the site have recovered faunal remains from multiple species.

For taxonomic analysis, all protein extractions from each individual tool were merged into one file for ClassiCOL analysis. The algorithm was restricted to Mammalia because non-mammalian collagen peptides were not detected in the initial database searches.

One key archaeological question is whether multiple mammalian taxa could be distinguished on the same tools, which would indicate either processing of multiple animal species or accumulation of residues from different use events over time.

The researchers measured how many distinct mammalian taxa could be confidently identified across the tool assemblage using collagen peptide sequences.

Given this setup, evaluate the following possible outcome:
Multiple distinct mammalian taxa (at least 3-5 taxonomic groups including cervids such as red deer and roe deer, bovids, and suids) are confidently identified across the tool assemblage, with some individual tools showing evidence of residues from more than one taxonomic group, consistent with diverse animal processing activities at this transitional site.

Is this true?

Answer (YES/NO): NO